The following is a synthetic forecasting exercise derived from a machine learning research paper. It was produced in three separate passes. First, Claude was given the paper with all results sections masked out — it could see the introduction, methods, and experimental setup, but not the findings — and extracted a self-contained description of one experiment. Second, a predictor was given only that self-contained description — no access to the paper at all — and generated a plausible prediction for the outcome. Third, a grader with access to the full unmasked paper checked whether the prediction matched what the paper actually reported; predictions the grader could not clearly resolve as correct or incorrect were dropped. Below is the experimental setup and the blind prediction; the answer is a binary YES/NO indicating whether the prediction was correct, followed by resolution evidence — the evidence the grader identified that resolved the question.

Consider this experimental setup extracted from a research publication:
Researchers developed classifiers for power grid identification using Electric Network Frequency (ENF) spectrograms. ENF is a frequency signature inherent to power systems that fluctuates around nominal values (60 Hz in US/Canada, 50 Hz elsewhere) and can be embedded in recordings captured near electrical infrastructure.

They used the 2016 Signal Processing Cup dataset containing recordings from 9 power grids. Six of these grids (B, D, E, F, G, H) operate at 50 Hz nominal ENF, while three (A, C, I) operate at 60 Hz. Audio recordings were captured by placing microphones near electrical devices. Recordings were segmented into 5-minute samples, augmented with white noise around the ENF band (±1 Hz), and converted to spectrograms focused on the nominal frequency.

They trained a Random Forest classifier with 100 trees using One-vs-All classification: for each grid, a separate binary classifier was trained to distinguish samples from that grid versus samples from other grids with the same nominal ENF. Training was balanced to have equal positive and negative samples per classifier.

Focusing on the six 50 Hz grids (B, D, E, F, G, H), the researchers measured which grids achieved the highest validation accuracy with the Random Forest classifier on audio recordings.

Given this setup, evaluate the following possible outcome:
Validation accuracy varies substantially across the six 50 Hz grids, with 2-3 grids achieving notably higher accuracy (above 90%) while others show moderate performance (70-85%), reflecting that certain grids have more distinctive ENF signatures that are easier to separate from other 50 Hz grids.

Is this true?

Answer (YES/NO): NO